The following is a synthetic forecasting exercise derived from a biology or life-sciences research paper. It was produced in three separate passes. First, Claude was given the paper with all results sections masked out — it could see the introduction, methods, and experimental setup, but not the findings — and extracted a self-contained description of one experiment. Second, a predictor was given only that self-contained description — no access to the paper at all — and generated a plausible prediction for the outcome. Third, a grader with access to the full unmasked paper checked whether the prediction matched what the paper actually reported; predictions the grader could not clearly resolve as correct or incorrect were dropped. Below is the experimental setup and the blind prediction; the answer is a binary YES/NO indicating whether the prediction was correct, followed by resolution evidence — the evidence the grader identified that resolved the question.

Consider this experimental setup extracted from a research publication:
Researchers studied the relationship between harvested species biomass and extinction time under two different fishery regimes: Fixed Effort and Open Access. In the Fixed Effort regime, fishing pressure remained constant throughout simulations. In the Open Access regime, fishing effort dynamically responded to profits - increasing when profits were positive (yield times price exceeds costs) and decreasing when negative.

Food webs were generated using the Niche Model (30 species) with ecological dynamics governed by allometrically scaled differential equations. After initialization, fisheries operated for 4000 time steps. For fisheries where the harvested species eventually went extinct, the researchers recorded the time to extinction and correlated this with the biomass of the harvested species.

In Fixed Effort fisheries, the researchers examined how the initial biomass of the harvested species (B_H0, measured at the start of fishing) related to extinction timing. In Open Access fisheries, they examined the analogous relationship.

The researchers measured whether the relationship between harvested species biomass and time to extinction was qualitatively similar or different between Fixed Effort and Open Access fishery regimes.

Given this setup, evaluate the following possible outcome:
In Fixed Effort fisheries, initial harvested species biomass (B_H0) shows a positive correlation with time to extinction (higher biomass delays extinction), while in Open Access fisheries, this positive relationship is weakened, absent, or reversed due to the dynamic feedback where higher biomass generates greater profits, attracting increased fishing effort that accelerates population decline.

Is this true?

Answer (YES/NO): YES